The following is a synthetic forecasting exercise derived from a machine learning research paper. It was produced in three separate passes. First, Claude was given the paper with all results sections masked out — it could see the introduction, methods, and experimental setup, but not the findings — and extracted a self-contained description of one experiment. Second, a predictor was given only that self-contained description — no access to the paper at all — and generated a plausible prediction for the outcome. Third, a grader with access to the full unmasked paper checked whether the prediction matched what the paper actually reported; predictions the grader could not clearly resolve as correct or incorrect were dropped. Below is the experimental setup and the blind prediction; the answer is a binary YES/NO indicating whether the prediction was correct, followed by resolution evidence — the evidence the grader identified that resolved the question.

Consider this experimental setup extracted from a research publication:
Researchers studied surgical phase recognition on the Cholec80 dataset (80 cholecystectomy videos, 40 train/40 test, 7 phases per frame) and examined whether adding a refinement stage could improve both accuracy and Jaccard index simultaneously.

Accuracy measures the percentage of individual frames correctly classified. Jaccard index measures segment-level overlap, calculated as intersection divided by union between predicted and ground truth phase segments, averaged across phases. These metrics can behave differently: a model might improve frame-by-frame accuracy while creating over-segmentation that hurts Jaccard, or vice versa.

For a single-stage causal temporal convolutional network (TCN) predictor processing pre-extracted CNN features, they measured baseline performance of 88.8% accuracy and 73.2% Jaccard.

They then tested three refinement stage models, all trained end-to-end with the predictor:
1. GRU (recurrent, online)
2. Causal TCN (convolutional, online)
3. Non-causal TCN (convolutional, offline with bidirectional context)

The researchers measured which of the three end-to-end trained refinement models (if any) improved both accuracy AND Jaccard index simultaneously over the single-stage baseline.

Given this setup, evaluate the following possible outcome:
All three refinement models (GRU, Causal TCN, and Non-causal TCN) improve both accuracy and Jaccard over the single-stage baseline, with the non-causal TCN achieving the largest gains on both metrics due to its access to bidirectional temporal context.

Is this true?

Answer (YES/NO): NO